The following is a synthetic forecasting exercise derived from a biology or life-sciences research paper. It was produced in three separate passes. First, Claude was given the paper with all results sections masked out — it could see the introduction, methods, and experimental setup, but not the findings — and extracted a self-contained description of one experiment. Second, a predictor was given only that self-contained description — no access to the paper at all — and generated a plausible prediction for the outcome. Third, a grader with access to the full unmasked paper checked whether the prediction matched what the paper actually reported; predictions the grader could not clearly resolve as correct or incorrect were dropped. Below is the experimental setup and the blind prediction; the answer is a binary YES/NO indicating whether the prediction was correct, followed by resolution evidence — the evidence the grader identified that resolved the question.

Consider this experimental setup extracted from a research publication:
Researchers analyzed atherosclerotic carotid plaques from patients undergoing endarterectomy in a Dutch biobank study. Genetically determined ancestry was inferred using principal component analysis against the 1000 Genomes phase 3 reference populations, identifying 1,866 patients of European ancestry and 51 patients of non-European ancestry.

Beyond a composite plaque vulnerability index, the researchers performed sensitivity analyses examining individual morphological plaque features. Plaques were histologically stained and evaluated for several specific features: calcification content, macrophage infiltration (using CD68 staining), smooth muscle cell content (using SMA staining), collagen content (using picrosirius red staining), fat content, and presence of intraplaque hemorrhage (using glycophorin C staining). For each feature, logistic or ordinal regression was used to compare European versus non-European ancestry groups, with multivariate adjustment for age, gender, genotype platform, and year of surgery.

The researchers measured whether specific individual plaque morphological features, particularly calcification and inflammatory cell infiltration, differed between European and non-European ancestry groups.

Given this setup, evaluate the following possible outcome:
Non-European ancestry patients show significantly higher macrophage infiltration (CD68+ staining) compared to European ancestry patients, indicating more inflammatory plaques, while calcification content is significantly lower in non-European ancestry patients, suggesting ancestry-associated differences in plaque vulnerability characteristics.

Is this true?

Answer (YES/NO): YES